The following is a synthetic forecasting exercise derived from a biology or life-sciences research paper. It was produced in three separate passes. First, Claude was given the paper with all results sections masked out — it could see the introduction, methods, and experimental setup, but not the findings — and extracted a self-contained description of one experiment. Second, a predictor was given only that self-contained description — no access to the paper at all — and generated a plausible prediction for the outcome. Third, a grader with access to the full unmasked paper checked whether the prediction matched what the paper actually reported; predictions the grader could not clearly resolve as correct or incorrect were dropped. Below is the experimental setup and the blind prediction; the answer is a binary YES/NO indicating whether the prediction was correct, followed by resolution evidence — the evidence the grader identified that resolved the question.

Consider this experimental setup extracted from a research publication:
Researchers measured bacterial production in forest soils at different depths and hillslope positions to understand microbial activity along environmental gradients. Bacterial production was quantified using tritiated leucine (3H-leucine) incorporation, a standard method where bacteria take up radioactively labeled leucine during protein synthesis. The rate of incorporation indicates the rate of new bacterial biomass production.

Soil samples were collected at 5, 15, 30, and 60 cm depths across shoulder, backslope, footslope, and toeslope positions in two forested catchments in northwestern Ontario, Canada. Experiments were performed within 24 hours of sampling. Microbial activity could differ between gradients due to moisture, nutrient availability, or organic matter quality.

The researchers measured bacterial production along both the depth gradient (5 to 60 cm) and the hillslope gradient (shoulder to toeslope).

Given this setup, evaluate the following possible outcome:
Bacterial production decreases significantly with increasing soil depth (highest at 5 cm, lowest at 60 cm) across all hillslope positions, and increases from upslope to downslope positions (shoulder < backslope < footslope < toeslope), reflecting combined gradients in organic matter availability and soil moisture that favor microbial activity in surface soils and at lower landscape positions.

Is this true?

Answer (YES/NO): NO